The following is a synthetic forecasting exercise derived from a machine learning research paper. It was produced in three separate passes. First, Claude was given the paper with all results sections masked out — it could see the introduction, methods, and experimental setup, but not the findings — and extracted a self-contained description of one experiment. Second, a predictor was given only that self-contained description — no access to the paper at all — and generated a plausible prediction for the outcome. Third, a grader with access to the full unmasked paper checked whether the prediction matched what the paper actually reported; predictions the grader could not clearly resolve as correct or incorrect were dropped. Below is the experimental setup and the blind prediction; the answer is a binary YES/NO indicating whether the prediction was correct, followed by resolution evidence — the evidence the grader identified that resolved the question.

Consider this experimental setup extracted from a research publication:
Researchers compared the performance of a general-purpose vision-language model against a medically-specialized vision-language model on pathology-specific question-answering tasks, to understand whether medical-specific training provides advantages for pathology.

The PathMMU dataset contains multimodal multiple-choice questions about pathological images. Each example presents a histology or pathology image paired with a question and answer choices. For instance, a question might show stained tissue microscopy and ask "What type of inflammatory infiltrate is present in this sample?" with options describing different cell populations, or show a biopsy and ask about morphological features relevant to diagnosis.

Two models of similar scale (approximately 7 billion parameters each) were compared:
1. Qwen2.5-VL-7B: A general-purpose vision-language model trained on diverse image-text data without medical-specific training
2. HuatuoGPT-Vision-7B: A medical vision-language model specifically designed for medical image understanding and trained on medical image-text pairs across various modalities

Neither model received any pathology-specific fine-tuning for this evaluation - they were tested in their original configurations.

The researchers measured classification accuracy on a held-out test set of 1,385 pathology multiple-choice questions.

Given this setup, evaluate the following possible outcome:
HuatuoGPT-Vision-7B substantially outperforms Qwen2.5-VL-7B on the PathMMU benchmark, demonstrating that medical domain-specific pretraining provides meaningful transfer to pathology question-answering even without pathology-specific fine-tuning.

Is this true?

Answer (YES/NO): NO